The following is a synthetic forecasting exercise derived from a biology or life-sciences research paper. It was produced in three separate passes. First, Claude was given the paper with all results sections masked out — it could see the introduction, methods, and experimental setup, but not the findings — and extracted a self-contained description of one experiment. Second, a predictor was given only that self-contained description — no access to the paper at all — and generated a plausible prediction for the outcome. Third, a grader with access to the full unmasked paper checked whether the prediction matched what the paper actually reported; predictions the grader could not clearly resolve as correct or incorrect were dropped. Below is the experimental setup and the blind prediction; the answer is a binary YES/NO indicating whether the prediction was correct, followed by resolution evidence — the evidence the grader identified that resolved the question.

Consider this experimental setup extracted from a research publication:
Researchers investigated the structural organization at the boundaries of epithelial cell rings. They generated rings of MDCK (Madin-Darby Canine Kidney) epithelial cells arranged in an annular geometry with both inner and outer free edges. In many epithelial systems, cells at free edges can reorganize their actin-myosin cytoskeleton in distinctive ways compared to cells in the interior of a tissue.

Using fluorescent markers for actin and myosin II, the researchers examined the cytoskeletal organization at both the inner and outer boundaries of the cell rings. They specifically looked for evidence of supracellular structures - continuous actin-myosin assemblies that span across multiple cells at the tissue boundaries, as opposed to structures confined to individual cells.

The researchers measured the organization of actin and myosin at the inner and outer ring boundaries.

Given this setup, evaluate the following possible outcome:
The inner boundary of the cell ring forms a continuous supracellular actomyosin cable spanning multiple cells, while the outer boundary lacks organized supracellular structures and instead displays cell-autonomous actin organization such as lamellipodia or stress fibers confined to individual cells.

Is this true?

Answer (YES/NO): NO